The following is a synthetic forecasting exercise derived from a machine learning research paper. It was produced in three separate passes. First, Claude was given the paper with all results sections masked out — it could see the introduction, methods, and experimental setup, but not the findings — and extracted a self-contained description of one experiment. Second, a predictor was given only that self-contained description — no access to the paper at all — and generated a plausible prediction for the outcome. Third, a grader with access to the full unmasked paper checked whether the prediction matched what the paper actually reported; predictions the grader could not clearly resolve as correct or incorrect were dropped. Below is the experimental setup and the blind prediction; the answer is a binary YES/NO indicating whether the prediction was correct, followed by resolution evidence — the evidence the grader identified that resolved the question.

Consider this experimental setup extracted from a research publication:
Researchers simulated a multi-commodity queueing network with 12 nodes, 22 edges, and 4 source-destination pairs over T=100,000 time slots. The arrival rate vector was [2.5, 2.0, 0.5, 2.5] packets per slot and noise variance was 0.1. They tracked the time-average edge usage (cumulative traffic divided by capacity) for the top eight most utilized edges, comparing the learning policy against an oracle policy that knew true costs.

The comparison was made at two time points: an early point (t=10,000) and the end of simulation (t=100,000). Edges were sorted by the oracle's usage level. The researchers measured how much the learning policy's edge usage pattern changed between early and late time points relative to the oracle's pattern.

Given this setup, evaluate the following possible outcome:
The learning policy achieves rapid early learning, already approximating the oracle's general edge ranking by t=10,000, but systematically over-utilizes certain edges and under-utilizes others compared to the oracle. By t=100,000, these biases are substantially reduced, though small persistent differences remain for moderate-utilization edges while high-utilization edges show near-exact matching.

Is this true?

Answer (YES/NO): NO